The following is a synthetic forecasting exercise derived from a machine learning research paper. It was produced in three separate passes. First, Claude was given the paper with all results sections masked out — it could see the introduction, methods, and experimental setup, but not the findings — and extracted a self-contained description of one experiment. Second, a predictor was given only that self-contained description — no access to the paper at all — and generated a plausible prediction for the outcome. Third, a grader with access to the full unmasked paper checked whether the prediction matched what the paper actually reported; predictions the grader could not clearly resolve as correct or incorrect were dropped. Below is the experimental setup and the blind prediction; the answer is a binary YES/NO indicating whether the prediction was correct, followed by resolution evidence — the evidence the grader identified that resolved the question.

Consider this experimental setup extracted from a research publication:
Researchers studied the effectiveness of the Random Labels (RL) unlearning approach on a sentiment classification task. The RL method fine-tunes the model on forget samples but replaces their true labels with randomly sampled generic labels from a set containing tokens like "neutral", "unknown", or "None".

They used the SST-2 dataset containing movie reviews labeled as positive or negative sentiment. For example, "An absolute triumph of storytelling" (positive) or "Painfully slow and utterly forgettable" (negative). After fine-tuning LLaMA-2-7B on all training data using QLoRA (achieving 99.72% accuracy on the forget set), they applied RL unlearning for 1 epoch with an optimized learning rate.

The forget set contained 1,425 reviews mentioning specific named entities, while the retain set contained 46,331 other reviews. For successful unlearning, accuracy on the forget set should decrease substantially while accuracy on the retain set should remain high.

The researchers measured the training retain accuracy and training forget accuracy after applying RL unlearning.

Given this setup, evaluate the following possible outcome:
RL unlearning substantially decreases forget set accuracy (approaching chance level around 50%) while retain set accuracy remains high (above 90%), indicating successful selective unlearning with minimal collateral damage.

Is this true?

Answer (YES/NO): NO